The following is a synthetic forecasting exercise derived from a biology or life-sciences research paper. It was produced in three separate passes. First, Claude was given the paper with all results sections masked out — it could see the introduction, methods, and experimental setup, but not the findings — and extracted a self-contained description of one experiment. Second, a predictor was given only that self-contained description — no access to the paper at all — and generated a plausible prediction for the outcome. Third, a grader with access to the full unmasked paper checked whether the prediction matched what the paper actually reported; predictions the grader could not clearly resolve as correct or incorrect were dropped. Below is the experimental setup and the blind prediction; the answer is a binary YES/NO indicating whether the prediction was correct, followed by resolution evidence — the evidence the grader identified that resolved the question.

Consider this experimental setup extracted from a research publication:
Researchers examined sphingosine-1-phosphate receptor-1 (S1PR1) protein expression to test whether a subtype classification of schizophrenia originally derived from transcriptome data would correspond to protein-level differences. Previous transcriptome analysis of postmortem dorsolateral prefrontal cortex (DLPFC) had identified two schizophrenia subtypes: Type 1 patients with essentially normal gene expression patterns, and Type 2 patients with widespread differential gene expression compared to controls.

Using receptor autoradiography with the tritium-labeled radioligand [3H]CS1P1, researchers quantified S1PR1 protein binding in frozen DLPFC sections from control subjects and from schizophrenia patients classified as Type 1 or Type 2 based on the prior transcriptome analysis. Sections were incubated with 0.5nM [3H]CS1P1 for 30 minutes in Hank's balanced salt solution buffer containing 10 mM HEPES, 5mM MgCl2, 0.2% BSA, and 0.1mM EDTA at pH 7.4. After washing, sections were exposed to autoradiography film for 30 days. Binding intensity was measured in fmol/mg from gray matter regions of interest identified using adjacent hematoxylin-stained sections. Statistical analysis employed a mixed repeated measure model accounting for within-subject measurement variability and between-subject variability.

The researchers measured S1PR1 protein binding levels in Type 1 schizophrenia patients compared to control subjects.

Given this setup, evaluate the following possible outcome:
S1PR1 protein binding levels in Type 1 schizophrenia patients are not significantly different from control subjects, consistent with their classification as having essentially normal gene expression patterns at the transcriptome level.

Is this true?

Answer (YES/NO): YES